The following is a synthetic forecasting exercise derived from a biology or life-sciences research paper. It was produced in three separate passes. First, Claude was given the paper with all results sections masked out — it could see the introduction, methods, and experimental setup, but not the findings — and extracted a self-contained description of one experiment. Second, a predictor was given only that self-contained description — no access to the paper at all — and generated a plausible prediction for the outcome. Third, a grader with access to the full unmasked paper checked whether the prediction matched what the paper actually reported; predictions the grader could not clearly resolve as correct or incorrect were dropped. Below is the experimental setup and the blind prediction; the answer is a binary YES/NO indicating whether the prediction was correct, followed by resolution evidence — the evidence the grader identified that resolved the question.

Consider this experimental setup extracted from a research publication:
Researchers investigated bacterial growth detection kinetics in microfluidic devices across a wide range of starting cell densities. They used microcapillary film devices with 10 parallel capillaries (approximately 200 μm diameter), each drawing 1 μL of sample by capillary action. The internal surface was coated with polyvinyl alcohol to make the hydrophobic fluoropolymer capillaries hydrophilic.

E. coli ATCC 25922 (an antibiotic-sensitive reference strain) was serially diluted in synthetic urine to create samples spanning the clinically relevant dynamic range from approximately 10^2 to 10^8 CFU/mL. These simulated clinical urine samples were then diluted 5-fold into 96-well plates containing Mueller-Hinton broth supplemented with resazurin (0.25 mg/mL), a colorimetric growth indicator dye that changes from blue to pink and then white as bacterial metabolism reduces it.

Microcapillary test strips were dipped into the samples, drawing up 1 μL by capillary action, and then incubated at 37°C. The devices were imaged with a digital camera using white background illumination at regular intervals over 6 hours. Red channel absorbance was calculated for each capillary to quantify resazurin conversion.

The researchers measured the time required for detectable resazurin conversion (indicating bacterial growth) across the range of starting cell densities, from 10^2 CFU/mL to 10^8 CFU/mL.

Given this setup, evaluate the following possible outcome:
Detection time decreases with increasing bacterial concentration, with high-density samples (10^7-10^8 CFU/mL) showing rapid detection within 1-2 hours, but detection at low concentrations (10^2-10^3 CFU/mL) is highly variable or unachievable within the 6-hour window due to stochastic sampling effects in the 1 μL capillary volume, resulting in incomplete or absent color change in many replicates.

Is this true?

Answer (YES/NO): NO